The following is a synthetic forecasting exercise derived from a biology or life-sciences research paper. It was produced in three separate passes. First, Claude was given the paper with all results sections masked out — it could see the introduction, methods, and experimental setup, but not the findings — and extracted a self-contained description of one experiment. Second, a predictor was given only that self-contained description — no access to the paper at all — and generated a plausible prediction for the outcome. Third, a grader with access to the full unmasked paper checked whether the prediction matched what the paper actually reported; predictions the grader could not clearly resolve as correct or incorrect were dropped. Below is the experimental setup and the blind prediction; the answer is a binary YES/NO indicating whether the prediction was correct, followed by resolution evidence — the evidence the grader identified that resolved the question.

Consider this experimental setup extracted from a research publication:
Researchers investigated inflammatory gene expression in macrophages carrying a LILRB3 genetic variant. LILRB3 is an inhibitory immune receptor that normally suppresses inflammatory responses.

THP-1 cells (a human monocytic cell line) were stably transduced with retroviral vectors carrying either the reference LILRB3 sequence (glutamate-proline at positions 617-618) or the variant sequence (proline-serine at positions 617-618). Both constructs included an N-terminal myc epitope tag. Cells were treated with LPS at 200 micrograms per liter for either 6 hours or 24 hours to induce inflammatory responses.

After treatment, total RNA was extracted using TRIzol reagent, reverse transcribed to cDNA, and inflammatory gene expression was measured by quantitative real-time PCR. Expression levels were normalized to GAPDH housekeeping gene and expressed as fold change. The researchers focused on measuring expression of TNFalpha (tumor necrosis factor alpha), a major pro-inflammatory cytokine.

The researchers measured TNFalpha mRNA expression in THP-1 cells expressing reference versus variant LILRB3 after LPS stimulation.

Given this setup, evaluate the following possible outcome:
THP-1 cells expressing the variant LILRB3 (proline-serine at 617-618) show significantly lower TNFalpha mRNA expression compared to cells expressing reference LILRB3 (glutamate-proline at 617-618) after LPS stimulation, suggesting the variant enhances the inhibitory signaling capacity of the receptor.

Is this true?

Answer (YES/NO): NO